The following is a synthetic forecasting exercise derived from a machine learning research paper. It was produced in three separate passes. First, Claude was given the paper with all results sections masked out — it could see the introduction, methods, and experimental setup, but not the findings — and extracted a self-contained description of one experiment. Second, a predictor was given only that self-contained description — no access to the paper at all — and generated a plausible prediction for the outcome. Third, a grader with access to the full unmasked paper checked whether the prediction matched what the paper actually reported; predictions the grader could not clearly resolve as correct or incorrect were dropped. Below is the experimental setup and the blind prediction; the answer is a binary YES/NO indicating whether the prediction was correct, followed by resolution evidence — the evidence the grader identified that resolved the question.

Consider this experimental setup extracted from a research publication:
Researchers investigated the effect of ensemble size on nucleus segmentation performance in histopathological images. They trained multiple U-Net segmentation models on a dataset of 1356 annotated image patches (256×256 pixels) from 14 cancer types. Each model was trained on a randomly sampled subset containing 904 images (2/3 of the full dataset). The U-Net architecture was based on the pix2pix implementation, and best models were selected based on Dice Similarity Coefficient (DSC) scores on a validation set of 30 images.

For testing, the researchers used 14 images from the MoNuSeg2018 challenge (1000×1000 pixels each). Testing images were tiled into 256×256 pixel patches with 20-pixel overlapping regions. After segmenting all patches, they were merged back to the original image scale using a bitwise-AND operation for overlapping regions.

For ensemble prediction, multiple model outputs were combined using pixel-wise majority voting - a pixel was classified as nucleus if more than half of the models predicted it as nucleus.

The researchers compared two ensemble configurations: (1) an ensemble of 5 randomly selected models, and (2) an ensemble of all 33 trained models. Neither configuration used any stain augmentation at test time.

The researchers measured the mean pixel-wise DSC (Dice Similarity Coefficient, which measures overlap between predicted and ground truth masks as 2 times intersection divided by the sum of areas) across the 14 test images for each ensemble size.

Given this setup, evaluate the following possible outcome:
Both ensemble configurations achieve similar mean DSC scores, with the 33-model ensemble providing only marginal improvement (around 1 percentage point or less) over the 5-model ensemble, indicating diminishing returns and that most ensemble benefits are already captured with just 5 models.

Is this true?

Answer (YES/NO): NO